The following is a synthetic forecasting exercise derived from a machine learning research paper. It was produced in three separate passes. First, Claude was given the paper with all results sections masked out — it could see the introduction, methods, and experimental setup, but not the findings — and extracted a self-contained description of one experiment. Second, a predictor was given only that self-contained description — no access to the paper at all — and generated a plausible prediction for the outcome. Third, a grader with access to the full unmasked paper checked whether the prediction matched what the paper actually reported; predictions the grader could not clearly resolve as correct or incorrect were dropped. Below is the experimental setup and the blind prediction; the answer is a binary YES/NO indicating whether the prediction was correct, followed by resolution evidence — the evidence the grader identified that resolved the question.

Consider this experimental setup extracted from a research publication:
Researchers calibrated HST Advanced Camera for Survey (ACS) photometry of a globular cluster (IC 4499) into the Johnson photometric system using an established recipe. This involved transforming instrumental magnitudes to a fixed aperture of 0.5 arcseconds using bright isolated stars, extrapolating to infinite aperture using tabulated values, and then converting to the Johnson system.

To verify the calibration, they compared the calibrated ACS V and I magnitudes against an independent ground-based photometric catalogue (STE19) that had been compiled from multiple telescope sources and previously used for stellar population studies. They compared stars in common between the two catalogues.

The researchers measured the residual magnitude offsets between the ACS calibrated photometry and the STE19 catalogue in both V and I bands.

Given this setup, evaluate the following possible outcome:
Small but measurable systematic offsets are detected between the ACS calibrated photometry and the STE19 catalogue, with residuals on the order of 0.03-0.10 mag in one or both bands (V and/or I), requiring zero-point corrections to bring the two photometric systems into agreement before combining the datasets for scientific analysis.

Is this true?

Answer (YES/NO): YES